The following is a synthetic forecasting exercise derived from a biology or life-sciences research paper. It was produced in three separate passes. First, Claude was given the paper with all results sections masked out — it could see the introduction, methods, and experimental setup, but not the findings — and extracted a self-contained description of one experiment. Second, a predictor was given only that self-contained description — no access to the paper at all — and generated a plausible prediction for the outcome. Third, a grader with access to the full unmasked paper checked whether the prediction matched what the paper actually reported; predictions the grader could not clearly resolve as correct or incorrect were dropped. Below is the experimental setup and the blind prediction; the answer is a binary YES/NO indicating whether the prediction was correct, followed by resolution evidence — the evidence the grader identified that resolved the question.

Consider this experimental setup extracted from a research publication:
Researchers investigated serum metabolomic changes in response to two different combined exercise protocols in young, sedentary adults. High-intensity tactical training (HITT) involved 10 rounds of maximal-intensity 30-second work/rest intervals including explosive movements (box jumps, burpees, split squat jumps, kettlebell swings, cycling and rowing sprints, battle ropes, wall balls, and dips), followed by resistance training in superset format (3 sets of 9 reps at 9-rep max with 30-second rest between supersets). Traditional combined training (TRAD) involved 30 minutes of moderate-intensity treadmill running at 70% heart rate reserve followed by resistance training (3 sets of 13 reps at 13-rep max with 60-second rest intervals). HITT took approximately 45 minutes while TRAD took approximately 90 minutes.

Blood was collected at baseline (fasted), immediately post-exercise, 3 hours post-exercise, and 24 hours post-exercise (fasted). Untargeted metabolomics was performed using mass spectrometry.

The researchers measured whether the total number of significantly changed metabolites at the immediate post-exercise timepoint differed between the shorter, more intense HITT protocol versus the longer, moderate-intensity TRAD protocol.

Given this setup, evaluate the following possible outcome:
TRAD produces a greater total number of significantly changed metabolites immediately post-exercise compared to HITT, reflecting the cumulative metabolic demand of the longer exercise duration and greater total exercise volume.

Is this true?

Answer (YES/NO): YES